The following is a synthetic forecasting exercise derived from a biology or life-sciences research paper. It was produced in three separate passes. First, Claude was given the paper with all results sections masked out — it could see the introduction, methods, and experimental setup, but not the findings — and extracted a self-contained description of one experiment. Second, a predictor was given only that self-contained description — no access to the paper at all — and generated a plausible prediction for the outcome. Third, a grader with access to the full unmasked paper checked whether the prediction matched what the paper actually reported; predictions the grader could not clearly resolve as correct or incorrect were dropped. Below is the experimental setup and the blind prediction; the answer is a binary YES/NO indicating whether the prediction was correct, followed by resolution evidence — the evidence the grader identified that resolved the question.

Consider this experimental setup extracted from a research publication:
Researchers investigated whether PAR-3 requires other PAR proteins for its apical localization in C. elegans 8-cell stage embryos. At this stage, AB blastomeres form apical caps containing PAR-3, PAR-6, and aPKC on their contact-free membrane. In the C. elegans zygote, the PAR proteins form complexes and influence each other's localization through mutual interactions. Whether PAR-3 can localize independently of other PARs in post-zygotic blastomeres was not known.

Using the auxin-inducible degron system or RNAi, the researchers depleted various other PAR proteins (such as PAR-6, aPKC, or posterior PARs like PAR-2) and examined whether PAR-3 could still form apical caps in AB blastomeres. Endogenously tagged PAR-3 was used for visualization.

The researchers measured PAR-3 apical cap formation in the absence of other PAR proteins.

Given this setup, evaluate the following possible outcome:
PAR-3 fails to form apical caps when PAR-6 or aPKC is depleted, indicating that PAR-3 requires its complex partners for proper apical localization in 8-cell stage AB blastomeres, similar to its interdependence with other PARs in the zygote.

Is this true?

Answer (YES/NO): NO